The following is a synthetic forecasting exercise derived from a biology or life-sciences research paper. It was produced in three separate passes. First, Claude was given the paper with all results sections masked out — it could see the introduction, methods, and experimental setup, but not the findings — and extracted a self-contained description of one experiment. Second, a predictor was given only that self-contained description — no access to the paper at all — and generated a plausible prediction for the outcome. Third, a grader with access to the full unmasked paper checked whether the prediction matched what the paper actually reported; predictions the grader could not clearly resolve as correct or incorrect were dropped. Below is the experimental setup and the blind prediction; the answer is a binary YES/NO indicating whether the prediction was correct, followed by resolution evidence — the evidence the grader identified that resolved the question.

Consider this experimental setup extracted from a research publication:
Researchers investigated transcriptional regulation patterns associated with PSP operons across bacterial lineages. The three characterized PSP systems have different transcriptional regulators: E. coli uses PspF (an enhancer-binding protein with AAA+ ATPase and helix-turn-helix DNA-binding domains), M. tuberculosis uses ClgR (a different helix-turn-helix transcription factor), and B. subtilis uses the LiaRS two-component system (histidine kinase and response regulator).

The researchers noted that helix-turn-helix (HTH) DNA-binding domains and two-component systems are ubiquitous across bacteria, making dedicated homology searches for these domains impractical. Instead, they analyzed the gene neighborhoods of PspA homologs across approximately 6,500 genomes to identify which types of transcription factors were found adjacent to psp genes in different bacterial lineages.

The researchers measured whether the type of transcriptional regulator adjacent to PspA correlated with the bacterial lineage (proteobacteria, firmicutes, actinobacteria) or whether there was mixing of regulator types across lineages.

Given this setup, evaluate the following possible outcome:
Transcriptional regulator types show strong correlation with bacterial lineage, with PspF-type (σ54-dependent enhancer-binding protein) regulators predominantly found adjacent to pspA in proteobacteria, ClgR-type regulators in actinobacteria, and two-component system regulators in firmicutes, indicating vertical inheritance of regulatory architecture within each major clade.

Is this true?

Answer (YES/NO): NO